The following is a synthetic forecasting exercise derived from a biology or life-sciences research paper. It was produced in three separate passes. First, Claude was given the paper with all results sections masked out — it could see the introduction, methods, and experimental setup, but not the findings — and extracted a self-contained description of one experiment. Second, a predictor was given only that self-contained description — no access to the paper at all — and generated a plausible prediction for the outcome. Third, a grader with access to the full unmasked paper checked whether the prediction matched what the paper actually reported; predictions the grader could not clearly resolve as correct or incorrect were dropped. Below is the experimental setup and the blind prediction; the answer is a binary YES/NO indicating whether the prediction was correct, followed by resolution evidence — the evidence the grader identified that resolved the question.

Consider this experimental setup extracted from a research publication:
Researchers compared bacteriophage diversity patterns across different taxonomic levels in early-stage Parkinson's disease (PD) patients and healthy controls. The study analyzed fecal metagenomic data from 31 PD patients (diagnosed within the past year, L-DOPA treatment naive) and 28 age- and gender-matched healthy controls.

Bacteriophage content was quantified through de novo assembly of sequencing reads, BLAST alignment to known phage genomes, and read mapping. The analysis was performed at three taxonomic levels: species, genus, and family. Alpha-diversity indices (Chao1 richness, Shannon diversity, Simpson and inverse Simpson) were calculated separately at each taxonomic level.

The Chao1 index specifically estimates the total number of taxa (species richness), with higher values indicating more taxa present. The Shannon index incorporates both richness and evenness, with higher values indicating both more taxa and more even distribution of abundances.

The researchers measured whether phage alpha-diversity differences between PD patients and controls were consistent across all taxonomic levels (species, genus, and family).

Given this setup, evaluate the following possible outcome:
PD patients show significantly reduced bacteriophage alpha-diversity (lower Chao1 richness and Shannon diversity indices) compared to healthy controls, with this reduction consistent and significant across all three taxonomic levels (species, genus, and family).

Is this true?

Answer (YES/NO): NO